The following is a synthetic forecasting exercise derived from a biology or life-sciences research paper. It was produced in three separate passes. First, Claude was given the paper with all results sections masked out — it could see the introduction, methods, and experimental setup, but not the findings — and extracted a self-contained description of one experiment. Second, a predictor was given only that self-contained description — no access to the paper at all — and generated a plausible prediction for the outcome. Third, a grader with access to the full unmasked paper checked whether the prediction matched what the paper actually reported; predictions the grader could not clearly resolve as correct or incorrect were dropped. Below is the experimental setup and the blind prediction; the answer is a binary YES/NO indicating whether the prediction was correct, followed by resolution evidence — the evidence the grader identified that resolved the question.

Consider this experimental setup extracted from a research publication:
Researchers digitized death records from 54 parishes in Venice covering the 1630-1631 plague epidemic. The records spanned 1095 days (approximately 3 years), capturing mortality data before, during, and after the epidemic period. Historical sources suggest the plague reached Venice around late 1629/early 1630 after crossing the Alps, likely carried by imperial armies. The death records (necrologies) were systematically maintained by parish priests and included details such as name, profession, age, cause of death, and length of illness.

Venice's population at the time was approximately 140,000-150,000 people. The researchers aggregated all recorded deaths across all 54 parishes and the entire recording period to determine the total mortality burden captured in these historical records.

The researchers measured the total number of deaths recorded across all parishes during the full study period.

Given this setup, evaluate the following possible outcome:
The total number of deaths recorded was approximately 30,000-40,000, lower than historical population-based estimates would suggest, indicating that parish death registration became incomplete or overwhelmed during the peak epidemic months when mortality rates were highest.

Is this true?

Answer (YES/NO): NO